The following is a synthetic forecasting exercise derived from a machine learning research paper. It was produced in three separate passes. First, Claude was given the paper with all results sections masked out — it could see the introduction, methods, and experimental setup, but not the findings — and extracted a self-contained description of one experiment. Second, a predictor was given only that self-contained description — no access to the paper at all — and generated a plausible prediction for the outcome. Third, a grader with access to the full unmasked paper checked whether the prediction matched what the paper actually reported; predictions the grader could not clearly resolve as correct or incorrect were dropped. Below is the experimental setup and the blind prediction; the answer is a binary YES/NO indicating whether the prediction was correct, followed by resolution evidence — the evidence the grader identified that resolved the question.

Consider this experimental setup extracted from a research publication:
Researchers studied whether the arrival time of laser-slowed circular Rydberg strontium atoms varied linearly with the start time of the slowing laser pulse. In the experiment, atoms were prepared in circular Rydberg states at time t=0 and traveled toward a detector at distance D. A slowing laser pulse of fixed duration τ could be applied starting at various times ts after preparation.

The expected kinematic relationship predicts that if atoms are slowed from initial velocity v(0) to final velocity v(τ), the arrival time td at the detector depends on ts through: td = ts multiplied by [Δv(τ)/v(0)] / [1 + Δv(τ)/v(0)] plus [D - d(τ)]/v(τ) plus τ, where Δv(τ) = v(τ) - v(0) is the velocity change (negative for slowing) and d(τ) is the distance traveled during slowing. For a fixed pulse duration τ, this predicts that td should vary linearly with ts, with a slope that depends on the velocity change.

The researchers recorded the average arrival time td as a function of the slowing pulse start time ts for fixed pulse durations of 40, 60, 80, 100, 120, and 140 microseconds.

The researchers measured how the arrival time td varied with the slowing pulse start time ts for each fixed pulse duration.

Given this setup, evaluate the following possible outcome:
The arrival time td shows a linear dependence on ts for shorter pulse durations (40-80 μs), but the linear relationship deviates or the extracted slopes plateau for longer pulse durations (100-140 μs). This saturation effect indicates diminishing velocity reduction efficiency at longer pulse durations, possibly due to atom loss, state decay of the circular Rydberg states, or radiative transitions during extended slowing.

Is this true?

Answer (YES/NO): NO